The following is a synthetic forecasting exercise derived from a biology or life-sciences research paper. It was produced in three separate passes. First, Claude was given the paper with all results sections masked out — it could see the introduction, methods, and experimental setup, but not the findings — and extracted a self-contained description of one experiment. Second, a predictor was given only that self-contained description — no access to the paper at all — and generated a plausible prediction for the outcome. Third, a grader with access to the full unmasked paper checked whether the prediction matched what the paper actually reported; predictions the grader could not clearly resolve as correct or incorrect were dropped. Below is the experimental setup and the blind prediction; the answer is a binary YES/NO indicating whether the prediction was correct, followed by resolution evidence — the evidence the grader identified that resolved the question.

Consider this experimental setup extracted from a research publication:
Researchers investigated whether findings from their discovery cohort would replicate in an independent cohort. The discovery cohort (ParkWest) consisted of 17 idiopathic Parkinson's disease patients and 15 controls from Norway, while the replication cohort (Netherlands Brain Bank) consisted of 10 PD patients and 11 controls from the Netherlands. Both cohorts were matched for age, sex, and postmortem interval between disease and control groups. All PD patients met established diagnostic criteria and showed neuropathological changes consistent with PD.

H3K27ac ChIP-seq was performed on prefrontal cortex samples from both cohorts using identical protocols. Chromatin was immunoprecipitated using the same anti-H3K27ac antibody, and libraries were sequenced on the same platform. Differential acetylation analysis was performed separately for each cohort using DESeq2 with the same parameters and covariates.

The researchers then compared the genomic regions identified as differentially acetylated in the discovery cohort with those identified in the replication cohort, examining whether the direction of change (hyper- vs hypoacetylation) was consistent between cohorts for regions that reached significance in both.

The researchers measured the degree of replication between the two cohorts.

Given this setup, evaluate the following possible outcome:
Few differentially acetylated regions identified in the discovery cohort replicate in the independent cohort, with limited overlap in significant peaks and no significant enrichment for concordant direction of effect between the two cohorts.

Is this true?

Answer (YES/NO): NO